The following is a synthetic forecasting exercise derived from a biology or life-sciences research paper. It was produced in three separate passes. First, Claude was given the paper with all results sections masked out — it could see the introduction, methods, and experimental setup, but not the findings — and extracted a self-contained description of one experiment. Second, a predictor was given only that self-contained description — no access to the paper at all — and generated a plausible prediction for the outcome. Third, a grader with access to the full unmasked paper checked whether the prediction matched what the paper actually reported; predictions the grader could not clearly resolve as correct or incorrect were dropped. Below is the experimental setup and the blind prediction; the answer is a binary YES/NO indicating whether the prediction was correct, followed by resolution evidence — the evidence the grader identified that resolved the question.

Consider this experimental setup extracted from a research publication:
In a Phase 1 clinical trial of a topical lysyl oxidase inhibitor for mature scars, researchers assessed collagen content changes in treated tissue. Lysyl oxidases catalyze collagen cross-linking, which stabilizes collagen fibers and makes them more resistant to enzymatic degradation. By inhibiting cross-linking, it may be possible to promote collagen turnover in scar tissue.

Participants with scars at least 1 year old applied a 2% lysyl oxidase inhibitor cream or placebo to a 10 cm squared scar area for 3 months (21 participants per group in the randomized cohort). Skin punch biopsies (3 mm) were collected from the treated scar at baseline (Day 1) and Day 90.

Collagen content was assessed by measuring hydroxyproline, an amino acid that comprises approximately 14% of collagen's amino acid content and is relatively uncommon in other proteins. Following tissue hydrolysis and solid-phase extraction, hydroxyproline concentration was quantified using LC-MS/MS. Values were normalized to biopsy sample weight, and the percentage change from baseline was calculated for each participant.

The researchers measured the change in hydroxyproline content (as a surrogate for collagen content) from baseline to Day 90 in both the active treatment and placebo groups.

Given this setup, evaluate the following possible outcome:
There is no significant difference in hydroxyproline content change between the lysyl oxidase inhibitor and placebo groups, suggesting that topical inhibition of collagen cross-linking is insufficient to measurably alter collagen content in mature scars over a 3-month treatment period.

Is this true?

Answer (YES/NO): NO